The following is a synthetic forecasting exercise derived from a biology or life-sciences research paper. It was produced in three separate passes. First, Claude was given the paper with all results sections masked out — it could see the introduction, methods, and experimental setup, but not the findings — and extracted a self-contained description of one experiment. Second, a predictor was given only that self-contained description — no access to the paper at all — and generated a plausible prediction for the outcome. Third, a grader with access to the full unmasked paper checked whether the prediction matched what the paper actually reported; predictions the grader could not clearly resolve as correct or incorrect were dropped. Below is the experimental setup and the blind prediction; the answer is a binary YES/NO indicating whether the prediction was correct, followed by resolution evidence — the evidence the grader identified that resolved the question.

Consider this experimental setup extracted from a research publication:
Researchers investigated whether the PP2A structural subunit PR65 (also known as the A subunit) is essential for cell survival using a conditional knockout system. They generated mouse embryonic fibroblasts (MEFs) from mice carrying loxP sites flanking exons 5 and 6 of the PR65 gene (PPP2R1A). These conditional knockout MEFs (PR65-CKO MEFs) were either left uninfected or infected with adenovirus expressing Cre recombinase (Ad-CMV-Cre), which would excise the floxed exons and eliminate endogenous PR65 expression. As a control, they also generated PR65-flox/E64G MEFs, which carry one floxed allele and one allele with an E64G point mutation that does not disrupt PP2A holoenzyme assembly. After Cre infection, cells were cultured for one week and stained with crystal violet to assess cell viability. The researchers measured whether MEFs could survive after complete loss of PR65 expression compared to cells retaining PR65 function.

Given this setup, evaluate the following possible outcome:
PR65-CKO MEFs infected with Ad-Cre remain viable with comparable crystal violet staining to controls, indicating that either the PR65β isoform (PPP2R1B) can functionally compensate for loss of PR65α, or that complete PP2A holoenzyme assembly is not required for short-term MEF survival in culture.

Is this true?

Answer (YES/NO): NO